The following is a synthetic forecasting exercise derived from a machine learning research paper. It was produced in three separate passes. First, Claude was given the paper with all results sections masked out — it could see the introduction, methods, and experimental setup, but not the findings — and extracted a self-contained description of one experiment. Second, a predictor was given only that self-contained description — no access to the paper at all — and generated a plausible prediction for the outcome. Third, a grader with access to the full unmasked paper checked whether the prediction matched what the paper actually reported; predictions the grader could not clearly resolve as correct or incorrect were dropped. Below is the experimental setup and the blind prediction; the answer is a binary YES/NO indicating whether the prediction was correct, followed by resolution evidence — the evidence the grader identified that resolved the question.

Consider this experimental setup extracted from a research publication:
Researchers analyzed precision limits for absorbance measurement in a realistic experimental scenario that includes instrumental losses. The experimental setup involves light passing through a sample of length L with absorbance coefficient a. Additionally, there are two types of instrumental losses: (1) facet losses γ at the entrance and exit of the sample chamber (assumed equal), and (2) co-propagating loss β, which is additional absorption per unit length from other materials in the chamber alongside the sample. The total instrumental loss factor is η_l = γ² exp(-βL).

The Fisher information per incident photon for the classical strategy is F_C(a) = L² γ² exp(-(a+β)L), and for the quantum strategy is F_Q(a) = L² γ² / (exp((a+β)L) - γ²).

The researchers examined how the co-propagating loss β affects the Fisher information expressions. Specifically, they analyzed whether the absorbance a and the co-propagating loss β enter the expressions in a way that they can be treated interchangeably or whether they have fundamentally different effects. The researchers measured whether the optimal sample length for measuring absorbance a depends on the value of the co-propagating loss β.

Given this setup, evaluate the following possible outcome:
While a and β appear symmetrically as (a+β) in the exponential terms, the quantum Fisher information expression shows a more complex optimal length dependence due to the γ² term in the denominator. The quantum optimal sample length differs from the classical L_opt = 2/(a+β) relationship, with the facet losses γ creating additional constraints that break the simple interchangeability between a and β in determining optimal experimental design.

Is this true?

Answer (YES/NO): NO